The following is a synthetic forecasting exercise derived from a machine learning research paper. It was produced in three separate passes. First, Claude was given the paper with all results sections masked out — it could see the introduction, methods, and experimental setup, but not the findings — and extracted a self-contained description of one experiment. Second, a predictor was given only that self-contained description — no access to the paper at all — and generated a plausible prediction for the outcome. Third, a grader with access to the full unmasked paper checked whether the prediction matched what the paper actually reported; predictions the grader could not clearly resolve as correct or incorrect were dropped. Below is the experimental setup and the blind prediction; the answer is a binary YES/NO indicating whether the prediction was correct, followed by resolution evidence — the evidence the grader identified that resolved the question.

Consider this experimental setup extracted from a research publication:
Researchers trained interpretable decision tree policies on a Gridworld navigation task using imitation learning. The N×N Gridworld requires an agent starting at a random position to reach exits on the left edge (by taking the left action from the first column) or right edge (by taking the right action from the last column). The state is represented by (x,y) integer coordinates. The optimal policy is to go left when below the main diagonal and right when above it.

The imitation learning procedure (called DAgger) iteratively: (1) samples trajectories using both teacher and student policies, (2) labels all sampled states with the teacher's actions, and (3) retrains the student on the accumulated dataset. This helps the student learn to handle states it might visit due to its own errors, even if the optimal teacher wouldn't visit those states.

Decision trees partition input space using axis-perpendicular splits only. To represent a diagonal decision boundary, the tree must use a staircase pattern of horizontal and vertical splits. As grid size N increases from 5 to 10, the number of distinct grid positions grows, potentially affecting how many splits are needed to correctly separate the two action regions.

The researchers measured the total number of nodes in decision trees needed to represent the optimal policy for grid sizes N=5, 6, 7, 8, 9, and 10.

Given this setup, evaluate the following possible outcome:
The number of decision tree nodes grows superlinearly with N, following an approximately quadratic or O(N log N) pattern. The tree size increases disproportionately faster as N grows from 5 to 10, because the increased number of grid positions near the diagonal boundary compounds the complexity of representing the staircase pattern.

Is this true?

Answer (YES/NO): NO